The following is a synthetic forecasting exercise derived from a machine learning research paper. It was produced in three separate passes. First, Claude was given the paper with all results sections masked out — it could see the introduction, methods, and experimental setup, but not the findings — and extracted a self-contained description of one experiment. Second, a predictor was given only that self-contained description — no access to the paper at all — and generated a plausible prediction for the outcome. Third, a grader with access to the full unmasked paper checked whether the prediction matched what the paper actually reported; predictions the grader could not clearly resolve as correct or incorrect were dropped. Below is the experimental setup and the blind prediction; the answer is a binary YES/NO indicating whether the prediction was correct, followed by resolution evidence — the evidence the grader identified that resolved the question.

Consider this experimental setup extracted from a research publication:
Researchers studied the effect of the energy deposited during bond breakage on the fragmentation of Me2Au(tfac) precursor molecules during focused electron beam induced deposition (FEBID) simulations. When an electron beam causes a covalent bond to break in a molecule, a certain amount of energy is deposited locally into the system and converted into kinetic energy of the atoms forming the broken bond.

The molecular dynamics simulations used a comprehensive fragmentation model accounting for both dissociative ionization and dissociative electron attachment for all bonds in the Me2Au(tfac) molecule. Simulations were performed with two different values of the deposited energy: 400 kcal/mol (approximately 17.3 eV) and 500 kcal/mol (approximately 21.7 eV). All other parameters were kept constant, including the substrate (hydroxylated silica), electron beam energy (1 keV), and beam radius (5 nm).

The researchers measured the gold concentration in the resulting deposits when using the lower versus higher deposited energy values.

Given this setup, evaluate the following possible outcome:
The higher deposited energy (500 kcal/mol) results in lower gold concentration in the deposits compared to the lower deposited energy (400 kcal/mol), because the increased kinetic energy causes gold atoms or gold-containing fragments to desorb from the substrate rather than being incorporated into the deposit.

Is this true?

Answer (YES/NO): NO